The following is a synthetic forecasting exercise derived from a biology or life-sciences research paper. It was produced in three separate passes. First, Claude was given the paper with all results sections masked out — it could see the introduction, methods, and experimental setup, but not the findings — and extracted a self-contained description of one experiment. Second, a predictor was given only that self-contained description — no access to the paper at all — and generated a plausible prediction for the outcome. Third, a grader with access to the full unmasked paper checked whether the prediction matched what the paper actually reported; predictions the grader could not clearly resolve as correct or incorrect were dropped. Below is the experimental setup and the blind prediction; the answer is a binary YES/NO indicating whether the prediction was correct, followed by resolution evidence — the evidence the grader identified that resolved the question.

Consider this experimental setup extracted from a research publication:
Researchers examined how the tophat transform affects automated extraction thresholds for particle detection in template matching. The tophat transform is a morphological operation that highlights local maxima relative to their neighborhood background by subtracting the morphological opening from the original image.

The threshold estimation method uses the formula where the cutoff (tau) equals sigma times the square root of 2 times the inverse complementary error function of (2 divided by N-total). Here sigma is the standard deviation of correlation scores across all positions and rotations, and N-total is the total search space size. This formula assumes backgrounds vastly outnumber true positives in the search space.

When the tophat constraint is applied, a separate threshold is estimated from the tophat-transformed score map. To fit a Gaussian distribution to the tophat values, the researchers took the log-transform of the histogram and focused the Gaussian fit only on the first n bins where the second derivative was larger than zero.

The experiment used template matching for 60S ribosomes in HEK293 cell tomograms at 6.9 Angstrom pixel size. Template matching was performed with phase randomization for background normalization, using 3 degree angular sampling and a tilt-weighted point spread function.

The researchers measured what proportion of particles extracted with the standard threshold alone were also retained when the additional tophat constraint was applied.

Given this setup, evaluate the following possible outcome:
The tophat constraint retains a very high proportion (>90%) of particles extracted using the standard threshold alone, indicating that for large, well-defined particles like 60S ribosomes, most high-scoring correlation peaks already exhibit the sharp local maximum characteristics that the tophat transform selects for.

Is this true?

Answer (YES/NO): NO